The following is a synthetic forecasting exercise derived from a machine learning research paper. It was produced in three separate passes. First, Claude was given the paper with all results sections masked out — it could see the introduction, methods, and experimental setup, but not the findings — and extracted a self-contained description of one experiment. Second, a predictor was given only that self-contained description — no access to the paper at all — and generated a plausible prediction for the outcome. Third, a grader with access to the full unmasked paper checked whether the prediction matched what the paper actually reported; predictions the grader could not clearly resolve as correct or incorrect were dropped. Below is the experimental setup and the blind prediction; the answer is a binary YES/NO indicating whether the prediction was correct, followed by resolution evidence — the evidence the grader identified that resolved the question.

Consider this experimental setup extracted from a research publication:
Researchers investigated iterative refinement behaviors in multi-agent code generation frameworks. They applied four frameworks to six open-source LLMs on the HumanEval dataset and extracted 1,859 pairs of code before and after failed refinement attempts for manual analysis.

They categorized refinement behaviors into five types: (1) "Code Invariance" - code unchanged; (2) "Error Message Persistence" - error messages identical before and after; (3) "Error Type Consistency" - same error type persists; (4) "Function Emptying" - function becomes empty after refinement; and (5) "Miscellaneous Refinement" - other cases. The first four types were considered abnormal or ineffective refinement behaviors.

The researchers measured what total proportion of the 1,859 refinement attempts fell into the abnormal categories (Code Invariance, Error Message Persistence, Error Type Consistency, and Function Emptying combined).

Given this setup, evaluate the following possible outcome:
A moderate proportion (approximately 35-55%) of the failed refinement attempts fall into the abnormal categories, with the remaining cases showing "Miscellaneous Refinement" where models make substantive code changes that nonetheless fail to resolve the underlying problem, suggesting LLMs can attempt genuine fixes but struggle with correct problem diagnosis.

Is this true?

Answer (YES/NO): YES